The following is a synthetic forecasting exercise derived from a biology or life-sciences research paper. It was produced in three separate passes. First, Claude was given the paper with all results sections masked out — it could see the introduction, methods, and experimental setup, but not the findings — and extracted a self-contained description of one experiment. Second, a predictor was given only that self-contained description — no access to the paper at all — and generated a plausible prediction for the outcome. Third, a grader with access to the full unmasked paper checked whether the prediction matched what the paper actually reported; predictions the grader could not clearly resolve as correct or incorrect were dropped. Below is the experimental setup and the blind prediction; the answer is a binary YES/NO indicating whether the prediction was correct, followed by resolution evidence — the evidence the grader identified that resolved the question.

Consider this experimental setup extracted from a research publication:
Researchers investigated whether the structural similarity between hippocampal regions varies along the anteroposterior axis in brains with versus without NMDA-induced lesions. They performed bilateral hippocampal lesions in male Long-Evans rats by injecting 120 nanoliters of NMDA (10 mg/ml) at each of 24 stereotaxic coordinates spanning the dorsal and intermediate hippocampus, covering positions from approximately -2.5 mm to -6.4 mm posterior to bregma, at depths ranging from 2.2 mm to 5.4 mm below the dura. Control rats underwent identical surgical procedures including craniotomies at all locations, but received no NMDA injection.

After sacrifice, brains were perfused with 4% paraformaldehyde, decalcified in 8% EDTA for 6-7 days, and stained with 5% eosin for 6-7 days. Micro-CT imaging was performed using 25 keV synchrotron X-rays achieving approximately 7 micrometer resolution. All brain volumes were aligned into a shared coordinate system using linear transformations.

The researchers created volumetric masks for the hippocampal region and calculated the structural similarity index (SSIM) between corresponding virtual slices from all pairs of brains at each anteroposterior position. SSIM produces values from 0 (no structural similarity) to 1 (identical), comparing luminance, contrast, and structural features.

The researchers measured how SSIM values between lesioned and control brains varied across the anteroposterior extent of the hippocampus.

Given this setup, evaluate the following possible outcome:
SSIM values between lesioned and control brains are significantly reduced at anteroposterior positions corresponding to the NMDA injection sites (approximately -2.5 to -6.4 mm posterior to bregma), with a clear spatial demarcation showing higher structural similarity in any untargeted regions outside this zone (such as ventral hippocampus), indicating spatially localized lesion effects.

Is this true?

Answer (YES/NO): YES